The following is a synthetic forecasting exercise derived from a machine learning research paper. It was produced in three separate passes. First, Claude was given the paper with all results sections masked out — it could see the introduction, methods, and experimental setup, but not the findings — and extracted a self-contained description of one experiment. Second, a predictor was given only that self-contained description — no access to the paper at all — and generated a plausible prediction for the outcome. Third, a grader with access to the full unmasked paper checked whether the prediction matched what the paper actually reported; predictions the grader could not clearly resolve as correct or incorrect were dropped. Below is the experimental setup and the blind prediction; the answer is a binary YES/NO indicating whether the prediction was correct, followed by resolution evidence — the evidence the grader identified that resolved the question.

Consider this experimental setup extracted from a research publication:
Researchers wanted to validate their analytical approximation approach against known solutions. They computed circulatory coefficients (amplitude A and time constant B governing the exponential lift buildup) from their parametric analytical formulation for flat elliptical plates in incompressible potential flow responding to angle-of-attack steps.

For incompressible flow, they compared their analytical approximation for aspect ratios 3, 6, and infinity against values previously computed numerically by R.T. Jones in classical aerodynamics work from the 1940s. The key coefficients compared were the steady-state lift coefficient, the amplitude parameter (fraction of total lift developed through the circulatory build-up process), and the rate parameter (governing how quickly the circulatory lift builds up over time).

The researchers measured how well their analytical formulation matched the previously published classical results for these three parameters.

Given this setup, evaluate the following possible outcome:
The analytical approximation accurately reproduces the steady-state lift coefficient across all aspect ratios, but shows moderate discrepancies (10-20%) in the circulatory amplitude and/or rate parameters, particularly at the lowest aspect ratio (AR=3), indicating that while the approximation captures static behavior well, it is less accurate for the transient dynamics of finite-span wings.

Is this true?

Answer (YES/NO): NO